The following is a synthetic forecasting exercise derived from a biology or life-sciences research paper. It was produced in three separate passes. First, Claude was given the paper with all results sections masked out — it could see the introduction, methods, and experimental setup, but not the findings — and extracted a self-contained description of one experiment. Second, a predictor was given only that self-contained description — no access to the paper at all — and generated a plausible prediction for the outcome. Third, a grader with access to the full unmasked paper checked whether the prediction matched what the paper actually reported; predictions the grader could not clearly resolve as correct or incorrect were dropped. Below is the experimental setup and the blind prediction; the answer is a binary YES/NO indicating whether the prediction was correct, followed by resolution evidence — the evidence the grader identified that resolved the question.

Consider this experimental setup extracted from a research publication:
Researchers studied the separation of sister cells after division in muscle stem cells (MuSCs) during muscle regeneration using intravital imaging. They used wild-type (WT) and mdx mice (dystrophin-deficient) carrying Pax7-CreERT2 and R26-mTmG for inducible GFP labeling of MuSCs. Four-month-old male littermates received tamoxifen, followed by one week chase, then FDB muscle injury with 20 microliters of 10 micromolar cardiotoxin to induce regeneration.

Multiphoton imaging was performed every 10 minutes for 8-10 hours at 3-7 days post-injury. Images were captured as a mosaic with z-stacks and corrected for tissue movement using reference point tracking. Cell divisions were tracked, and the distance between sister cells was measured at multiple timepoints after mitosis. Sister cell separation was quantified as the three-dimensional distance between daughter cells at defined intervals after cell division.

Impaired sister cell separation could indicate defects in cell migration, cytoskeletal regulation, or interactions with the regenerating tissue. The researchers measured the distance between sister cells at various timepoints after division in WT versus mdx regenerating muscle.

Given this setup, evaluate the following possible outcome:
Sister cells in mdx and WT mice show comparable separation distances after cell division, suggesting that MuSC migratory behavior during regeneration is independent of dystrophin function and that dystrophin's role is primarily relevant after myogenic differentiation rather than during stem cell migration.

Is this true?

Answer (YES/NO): NO